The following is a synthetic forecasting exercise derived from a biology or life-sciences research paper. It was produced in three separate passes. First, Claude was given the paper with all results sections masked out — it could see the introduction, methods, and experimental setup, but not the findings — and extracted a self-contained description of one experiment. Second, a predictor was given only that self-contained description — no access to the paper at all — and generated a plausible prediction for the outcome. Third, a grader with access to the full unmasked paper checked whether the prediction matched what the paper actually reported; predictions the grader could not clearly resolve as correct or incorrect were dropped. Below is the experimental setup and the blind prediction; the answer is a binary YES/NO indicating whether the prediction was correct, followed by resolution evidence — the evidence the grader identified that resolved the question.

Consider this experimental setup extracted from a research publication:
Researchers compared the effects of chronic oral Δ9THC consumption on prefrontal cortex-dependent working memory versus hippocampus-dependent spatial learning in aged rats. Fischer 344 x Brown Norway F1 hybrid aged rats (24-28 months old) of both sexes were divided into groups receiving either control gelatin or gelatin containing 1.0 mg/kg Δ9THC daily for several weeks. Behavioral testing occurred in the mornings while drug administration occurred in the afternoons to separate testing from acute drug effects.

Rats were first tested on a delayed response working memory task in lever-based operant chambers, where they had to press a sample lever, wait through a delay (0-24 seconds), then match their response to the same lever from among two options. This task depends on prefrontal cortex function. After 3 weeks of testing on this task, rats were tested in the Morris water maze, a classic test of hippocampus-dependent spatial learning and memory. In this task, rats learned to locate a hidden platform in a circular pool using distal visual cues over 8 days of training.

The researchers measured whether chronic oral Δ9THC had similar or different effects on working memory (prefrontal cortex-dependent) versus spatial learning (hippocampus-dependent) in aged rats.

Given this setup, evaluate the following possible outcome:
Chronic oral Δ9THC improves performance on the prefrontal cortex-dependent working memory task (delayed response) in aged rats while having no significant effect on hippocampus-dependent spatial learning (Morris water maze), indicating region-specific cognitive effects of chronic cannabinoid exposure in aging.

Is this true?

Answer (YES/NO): YES